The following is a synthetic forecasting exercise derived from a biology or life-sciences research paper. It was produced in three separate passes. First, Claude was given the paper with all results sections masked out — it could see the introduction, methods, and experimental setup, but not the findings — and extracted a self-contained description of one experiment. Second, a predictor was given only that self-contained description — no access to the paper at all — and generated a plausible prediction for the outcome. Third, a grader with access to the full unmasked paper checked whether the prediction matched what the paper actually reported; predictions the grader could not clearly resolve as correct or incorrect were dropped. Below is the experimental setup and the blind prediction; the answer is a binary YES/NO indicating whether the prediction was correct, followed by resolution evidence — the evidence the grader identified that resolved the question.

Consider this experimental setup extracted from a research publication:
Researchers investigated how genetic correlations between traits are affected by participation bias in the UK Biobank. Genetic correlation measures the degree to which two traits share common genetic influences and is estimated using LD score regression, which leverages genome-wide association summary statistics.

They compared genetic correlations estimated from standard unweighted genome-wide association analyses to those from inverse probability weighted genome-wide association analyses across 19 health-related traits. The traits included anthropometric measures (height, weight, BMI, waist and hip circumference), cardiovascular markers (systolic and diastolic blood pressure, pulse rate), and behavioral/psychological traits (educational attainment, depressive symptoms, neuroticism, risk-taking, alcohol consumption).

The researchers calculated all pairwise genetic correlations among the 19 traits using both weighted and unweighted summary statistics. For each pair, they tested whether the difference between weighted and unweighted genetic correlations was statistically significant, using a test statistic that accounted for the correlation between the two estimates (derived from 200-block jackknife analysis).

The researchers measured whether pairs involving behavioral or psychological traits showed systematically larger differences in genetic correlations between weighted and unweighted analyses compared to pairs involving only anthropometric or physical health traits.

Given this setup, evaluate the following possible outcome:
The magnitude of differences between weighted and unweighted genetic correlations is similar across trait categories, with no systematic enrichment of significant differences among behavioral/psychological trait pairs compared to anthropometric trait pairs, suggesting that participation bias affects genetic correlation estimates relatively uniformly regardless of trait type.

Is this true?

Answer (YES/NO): NO